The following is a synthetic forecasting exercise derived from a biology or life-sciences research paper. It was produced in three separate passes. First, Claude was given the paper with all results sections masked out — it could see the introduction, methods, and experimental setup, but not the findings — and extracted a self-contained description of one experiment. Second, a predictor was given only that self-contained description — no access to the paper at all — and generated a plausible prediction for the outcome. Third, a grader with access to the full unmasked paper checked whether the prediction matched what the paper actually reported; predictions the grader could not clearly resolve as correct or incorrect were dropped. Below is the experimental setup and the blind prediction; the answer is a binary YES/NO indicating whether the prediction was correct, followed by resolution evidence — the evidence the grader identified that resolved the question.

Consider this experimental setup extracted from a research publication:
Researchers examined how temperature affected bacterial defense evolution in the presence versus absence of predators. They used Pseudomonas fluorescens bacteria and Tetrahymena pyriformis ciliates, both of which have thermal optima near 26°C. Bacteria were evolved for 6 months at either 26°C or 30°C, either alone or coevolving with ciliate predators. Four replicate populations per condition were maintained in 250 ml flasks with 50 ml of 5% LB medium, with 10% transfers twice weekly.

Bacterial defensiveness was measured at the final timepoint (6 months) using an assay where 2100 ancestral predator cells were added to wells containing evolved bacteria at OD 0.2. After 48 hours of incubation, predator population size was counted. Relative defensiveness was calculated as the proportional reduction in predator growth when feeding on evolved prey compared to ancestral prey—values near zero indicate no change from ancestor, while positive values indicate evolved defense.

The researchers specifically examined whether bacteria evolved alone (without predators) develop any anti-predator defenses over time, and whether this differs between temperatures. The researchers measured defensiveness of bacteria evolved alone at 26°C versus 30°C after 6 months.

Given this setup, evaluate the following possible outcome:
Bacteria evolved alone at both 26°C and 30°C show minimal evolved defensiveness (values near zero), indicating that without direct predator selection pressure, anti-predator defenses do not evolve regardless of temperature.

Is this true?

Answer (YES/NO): YES